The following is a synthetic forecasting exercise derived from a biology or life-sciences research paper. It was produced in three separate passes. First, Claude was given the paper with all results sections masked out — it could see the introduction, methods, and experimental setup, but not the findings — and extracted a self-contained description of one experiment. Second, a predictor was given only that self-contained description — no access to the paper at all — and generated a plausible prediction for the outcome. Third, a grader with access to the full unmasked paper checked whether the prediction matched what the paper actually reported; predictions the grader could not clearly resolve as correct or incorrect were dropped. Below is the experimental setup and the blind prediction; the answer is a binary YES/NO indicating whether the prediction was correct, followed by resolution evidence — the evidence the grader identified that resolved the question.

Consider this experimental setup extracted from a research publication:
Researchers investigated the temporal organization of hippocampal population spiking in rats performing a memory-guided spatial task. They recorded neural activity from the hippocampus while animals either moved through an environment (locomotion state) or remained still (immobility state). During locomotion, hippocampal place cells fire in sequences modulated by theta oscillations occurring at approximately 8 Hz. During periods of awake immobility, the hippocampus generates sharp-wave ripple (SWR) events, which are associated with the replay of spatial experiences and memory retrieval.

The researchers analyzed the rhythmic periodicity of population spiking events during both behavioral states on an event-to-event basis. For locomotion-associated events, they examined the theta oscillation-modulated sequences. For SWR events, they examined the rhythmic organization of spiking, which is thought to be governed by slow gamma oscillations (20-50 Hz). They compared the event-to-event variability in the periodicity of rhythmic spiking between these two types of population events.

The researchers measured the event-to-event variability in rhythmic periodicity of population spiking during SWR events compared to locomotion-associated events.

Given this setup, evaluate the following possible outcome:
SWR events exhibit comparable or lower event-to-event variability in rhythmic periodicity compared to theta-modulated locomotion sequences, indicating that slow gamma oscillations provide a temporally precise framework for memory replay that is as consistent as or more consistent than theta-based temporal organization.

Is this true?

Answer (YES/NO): NO